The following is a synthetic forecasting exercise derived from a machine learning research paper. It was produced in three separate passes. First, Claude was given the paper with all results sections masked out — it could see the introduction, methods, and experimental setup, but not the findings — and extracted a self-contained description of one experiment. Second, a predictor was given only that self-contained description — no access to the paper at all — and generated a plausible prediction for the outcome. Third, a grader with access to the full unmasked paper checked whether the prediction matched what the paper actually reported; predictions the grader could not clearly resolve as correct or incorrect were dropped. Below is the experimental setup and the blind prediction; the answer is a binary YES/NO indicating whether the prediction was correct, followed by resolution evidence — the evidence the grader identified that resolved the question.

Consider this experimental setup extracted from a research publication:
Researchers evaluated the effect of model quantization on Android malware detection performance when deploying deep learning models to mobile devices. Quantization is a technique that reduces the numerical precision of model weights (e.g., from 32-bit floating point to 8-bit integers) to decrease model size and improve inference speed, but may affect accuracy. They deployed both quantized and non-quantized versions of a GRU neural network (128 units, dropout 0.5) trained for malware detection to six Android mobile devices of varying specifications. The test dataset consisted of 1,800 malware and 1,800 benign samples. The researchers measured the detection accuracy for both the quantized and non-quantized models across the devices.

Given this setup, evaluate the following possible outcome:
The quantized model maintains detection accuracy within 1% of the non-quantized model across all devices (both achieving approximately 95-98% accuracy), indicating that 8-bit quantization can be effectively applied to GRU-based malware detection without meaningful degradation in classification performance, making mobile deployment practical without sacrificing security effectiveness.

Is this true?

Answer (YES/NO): YES